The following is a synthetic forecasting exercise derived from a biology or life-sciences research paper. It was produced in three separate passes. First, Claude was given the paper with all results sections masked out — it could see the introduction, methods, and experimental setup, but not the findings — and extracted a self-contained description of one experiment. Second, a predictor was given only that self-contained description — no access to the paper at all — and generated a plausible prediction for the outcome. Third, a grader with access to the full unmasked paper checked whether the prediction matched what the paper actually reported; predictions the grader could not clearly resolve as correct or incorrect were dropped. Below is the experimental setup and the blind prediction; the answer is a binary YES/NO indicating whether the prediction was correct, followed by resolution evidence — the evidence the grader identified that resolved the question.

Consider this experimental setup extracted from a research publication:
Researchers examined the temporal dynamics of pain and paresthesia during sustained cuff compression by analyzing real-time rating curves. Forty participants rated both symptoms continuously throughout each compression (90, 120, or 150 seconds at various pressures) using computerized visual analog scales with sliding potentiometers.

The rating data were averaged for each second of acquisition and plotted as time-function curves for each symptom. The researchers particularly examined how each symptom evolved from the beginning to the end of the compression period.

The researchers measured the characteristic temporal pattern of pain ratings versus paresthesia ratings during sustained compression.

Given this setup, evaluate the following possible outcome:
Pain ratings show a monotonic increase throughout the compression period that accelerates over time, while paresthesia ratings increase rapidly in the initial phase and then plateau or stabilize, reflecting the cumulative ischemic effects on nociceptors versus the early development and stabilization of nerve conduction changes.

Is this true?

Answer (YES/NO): NO